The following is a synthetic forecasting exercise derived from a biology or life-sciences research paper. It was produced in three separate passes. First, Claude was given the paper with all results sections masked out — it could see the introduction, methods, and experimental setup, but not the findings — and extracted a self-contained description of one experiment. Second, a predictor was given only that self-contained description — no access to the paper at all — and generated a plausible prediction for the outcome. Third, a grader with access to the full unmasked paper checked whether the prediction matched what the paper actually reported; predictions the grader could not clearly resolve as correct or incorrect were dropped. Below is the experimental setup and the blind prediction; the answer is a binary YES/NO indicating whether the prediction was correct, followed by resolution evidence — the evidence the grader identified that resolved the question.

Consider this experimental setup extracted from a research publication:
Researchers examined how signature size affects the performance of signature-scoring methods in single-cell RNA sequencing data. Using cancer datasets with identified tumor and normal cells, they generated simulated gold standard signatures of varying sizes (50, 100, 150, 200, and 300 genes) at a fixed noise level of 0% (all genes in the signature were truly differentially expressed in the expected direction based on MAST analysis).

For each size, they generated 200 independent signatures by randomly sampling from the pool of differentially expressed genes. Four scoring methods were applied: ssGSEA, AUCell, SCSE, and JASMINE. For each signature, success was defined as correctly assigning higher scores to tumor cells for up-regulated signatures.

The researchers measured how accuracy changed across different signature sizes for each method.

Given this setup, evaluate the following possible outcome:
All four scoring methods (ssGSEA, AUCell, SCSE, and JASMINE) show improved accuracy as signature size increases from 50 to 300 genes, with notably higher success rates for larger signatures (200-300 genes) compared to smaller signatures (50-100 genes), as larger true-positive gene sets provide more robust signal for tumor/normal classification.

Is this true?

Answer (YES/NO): NO